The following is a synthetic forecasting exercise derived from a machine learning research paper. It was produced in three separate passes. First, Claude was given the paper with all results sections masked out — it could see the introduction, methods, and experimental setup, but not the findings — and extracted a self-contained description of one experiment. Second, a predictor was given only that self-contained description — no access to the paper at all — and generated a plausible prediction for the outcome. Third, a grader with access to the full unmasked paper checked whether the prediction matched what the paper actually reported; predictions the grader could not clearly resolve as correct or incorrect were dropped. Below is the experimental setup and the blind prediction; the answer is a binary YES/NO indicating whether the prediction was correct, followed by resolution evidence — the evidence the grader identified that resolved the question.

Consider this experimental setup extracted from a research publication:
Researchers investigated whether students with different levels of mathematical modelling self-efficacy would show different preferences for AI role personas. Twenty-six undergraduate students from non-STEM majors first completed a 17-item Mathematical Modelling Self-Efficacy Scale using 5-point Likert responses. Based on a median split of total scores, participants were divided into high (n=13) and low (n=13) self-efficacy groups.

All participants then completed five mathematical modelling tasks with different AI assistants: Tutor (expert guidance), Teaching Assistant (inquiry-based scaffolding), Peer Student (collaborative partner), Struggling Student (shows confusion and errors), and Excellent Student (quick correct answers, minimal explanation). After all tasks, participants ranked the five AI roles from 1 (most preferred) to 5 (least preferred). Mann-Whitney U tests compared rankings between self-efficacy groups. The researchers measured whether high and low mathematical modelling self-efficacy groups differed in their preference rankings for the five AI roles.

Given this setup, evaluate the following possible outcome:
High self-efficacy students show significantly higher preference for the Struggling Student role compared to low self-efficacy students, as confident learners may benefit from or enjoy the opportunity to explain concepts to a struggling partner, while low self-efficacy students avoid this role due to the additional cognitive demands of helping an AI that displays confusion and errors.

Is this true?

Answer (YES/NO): NO